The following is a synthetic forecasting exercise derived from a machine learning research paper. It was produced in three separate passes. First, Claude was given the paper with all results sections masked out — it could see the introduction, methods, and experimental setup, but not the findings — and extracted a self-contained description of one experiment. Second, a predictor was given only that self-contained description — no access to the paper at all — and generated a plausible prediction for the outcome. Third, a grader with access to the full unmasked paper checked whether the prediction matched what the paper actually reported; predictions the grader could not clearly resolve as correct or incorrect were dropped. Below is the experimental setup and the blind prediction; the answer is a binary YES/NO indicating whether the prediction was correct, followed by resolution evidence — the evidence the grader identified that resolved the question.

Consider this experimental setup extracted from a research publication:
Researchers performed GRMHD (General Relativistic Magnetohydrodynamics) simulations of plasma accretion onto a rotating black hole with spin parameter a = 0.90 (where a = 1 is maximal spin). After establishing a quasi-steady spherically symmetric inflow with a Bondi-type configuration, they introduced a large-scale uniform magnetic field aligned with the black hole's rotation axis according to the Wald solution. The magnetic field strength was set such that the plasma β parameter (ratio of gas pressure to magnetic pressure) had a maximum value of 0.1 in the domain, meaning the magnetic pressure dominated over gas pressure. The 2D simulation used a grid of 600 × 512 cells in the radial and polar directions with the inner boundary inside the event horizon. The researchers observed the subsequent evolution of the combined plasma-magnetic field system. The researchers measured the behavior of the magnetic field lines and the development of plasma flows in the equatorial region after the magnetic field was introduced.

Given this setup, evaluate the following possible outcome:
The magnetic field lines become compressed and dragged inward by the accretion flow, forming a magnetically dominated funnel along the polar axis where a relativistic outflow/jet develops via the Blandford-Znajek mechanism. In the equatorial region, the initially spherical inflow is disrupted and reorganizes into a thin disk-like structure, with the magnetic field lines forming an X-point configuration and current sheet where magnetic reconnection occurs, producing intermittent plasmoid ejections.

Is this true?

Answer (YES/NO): NO